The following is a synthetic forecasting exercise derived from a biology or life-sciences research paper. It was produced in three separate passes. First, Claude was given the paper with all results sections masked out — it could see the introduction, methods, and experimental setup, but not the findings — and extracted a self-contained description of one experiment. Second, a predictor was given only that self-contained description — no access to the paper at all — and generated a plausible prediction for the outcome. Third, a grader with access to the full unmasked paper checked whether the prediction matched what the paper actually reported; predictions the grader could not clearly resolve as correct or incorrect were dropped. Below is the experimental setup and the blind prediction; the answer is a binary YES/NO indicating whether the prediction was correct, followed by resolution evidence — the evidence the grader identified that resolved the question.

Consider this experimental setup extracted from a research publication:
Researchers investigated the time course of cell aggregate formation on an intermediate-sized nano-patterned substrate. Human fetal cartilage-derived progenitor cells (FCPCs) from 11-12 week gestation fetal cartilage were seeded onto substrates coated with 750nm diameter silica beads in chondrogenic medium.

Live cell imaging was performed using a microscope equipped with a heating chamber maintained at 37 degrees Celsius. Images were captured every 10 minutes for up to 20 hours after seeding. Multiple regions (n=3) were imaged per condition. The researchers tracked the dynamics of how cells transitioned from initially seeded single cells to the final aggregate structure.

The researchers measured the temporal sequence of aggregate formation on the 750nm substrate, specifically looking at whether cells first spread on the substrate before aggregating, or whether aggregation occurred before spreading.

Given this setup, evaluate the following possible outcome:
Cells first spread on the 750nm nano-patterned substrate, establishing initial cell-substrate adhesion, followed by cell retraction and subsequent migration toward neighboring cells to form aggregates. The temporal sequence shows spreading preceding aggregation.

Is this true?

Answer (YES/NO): YES